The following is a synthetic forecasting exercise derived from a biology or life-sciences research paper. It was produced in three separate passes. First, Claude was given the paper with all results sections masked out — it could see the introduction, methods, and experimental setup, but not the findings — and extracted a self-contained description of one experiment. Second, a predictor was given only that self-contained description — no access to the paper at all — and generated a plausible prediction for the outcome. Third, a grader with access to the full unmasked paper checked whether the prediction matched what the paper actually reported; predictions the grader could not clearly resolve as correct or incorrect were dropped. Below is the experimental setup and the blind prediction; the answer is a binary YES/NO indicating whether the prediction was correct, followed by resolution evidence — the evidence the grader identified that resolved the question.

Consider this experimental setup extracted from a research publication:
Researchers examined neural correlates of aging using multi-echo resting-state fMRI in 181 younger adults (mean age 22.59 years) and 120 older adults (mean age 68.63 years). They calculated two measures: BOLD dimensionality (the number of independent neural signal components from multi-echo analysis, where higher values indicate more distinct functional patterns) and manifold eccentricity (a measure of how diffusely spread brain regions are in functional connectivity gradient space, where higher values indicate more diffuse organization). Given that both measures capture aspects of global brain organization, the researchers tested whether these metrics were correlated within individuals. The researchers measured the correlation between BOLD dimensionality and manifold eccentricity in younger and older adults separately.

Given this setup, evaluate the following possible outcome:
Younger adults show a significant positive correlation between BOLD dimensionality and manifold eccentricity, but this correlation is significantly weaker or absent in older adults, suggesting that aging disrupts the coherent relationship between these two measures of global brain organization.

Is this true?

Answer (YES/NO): NO